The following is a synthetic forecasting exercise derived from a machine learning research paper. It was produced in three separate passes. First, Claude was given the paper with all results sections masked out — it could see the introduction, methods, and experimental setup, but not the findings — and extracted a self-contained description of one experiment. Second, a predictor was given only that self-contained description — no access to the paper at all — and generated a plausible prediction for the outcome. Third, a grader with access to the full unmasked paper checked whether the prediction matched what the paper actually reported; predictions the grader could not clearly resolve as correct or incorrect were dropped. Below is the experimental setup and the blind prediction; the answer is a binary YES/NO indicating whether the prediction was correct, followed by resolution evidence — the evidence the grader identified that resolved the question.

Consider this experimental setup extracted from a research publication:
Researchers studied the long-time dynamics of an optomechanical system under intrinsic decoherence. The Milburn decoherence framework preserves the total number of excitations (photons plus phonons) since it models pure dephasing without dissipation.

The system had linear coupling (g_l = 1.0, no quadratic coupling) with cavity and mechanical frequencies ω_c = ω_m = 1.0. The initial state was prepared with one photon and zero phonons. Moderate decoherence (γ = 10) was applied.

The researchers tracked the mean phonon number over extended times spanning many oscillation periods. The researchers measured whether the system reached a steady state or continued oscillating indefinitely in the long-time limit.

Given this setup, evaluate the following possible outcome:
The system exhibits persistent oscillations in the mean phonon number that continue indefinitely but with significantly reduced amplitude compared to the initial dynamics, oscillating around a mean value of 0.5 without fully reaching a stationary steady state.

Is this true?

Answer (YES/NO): NO